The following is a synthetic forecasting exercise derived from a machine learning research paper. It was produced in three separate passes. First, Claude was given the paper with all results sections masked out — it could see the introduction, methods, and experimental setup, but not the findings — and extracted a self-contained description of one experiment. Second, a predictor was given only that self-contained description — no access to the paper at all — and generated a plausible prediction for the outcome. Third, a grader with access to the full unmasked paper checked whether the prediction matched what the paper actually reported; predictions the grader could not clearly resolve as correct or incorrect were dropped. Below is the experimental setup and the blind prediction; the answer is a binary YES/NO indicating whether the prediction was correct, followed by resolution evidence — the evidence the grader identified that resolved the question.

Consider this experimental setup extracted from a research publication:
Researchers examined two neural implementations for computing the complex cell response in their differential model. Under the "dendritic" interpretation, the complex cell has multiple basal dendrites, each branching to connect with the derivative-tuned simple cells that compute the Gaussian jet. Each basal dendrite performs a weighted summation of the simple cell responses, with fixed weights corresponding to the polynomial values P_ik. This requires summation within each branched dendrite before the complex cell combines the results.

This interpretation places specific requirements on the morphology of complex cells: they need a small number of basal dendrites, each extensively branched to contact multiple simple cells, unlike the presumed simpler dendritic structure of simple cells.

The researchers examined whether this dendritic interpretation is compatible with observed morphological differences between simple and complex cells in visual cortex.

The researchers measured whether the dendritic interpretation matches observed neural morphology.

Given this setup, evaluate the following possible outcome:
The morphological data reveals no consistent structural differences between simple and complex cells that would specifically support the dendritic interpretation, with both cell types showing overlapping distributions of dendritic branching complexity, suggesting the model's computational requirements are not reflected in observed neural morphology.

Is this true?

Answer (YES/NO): NO